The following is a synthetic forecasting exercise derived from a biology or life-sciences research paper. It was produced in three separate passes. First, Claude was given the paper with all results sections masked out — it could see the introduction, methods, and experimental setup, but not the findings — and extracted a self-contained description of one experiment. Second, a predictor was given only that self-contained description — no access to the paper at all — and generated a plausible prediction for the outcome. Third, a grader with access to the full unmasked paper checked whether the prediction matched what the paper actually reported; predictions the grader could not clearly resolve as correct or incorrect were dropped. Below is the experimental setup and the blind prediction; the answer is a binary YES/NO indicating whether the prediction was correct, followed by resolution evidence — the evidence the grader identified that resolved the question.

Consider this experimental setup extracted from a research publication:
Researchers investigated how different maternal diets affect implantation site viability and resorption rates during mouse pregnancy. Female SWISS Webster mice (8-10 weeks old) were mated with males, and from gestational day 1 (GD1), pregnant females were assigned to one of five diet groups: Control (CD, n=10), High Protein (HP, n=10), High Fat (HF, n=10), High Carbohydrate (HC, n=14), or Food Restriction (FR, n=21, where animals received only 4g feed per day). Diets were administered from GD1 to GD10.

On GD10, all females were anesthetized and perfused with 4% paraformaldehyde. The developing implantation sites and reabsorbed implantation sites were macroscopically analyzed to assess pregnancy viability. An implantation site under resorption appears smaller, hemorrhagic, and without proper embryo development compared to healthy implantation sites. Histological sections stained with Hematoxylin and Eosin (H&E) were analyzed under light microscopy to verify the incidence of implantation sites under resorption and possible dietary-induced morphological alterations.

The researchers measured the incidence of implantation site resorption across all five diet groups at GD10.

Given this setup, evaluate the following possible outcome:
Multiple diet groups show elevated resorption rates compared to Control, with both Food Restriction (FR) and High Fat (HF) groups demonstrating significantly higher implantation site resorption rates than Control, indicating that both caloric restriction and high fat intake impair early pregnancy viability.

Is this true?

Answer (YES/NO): NO